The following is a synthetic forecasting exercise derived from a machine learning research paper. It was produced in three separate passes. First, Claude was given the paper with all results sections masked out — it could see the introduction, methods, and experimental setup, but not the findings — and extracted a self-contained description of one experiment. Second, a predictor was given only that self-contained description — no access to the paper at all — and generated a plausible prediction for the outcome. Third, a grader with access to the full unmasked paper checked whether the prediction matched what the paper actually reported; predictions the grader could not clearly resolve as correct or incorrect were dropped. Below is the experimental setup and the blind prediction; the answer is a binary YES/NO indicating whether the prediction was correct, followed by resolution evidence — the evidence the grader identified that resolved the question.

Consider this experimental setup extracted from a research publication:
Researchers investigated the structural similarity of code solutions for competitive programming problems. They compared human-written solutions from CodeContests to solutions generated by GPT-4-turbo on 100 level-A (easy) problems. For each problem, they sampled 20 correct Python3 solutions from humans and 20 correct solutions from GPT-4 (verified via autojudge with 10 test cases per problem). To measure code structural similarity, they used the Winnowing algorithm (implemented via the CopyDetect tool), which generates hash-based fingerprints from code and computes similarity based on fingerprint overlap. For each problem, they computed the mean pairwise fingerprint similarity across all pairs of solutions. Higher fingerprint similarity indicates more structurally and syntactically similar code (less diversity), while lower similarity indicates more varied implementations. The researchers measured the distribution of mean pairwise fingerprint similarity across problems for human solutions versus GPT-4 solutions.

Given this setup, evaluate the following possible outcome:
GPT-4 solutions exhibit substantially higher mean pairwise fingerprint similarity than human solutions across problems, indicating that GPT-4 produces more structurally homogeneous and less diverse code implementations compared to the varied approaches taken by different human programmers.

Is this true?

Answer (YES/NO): YES